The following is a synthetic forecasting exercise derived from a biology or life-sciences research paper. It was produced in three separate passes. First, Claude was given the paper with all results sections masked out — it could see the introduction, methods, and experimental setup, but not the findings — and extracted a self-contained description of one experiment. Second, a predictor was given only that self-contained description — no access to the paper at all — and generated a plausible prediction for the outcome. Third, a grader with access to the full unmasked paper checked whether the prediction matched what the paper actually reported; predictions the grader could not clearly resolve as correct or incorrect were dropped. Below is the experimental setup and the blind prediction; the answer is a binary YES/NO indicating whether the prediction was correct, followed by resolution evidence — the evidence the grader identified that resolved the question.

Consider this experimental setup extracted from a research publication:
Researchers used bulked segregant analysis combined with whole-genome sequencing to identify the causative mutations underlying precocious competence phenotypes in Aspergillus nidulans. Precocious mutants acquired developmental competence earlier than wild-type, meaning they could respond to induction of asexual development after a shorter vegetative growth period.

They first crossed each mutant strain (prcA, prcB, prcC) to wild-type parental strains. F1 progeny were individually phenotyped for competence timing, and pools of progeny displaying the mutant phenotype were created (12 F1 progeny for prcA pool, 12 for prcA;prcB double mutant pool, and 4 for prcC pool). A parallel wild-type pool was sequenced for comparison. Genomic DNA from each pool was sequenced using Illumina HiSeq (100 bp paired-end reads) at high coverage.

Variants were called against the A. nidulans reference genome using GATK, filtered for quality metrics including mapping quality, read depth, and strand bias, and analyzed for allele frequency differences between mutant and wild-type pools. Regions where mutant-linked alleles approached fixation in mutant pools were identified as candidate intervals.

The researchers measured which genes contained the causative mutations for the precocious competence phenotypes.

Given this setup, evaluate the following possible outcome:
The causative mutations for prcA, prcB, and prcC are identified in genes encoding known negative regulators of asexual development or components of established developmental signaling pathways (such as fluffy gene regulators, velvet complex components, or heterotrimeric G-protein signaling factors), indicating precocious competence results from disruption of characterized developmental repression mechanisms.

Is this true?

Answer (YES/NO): NO